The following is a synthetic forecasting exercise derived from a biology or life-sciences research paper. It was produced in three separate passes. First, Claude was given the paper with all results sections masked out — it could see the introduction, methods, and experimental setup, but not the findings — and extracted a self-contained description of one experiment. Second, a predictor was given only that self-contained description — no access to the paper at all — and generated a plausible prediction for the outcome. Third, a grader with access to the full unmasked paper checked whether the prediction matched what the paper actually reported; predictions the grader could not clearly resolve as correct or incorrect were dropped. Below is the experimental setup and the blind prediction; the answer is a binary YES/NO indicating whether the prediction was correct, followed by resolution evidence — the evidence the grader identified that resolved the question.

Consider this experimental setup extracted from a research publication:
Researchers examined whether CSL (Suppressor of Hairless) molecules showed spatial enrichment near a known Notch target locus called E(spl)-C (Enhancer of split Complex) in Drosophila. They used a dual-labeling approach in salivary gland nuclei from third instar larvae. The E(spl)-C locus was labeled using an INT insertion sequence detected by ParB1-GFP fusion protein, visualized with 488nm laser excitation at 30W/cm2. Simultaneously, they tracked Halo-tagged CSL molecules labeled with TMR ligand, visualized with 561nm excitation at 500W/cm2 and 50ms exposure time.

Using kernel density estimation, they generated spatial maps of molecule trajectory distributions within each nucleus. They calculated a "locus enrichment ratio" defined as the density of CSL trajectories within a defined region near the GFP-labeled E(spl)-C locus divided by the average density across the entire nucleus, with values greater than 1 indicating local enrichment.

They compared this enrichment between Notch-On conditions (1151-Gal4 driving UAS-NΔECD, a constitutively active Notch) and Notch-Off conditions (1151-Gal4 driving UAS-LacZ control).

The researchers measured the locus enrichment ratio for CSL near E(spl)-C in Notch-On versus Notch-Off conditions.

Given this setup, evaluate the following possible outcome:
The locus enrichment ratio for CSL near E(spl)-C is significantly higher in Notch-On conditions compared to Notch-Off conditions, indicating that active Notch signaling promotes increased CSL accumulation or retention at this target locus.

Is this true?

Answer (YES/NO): YES